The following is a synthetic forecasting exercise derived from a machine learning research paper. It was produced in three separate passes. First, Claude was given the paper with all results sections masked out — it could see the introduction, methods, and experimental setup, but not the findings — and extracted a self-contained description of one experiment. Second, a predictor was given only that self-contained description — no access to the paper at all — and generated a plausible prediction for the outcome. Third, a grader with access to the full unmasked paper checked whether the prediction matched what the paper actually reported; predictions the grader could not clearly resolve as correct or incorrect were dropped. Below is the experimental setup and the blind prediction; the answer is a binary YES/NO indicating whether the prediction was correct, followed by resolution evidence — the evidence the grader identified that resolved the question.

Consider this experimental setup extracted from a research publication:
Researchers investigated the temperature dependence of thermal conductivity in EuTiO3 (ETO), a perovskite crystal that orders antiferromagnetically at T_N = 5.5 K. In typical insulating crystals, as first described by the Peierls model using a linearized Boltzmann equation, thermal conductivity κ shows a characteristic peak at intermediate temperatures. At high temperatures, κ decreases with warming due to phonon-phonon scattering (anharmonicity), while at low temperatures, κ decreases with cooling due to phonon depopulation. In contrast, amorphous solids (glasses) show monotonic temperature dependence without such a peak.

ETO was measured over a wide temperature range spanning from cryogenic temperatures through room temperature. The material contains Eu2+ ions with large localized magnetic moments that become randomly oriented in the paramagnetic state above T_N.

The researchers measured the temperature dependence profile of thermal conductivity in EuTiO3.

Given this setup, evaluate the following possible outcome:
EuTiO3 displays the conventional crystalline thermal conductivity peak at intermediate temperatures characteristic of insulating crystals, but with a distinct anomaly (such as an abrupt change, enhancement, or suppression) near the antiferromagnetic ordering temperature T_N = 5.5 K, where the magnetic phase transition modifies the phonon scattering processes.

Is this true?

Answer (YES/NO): NO